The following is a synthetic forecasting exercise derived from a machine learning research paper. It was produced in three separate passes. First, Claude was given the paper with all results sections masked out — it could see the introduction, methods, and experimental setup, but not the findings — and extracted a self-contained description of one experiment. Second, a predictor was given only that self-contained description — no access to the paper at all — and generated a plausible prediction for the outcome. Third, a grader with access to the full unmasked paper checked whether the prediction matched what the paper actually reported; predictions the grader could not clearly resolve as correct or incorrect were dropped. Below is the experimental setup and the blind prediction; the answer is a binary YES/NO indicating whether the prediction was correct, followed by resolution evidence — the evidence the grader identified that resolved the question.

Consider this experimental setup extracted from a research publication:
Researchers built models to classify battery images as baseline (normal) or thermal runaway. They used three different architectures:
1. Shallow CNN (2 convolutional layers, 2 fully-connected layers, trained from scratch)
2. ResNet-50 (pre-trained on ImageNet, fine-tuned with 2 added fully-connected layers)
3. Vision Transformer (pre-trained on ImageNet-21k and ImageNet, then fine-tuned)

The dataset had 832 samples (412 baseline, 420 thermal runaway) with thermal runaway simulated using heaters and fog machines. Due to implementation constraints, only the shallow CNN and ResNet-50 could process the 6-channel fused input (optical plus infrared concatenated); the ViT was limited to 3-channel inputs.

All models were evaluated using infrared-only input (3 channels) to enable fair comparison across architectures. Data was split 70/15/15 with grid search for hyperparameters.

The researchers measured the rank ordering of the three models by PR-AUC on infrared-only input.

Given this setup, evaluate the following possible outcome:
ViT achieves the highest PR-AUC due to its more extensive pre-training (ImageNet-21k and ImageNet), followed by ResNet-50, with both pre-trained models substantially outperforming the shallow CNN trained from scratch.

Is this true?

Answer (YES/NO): NO